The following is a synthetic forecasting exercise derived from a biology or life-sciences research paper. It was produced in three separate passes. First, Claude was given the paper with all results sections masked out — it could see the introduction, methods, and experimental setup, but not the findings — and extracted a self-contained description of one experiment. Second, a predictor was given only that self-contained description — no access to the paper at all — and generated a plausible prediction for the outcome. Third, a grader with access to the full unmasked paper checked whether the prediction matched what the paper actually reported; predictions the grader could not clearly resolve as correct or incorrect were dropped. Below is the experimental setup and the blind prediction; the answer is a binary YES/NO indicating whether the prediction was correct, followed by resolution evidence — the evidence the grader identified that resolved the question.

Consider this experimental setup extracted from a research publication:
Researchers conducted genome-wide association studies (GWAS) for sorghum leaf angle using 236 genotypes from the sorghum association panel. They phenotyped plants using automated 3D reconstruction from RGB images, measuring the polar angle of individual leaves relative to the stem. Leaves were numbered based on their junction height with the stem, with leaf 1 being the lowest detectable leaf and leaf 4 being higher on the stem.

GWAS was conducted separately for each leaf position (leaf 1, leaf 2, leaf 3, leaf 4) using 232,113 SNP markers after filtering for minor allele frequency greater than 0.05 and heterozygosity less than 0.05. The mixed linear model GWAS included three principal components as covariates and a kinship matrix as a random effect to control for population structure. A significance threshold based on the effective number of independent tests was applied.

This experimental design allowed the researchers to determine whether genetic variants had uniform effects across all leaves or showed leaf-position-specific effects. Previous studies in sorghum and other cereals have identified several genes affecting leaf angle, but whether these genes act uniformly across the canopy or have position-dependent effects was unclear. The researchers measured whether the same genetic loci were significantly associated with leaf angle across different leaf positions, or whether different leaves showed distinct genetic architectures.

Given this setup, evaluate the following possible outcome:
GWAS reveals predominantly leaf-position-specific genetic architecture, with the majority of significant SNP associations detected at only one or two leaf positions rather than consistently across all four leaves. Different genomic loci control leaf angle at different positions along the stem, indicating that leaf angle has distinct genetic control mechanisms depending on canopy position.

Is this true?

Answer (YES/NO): YES